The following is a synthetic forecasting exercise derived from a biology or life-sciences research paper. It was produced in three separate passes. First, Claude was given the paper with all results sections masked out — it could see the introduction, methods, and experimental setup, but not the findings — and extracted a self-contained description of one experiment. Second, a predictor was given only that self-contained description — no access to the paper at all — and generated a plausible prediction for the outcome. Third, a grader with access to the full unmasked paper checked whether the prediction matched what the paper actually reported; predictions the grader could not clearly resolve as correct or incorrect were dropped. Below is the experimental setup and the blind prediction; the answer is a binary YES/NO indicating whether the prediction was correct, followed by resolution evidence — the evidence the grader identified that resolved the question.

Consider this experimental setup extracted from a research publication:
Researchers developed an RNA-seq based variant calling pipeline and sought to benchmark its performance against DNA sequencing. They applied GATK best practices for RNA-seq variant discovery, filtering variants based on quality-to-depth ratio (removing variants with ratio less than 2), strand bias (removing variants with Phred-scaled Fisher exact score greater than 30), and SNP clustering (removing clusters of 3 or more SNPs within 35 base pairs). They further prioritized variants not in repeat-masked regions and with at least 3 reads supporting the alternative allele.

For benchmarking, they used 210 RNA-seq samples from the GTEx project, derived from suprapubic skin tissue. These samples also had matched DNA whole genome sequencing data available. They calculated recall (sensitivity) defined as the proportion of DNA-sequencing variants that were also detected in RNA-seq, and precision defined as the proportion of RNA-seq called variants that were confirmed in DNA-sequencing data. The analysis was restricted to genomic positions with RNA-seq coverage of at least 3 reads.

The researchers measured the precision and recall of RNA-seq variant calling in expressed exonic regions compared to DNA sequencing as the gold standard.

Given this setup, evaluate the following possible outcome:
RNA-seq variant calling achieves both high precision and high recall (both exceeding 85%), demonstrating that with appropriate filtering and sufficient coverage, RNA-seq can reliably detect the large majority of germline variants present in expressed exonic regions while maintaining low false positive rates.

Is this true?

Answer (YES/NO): NO